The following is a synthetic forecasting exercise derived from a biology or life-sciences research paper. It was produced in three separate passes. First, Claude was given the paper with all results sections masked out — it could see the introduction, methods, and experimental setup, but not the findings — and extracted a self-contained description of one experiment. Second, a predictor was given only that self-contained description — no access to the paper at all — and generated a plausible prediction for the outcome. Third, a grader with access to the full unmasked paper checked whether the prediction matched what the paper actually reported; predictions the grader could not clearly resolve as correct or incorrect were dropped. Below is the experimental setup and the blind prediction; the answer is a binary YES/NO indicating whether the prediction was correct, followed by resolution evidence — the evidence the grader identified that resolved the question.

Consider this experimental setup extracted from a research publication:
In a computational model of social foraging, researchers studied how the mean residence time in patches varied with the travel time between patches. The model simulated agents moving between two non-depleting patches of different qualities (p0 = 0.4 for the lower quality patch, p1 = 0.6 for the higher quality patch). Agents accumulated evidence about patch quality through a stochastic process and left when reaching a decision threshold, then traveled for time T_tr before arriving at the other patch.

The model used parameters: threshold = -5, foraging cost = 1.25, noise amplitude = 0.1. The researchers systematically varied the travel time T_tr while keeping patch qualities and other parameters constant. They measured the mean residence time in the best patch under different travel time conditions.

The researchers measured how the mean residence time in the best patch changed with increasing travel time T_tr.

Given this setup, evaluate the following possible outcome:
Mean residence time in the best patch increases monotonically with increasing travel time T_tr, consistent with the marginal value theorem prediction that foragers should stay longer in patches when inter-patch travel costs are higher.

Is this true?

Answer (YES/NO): NO